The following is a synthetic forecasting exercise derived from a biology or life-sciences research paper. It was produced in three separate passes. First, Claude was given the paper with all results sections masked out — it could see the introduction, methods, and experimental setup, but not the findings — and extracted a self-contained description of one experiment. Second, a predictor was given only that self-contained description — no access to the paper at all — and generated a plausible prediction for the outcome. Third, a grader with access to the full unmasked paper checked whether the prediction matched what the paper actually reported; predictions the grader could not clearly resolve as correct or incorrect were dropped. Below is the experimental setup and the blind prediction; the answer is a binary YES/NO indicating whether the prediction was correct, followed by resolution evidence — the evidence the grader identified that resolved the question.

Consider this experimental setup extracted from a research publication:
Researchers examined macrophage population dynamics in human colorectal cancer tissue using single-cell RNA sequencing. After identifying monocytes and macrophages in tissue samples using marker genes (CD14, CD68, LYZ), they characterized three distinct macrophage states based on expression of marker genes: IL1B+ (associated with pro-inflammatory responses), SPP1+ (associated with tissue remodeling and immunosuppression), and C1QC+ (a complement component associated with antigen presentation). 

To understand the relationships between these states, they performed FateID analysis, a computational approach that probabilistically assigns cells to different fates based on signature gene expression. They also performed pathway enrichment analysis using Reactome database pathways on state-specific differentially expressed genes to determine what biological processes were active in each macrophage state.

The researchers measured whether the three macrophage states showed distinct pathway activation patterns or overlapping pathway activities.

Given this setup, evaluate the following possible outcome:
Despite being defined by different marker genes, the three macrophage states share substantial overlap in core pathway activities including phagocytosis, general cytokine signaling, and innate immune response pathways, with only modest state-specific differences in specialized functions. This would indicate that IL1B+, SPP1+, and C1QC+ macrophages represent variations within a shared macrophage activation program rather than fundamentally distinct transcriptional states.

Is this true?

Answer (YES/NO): NO